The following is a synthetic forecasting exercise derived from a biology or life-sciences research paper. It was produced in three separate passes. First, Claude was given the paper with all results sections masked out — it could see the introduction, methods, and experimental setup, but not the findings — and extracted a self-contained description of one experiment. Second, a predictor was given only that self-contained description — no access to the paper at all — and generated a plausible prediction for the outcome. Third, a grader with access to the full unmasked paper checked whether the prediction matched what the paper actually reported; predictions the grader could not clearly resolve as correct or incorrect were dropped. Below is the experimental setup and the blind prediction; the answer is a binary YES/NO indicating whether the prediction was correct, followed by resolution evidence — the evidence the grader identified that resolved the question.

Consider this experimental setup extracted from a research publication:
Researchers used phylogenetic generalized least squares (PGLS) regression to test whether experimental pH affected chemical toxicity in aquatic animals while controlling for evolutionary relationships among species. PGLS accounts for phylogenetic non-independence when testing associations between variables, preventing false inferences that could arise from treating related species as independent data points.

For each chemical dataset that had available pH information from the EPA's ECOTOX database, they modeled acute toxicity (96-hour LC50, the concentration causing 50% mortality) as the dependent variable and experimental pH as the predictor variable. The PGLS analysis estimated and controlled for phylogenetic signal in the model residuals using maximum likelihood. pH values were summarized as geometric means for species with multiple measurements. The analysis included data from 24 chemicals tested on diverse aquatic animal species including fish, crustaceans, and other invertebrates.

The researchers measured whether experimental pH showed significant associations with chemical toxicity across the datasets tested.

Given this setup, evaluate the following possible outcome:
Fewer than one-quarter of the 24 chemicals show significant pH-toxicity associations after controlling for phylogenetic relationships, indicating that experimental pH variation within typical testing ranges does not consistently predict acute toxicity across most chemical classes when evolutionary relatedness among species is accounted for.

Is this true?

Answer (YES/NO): YES